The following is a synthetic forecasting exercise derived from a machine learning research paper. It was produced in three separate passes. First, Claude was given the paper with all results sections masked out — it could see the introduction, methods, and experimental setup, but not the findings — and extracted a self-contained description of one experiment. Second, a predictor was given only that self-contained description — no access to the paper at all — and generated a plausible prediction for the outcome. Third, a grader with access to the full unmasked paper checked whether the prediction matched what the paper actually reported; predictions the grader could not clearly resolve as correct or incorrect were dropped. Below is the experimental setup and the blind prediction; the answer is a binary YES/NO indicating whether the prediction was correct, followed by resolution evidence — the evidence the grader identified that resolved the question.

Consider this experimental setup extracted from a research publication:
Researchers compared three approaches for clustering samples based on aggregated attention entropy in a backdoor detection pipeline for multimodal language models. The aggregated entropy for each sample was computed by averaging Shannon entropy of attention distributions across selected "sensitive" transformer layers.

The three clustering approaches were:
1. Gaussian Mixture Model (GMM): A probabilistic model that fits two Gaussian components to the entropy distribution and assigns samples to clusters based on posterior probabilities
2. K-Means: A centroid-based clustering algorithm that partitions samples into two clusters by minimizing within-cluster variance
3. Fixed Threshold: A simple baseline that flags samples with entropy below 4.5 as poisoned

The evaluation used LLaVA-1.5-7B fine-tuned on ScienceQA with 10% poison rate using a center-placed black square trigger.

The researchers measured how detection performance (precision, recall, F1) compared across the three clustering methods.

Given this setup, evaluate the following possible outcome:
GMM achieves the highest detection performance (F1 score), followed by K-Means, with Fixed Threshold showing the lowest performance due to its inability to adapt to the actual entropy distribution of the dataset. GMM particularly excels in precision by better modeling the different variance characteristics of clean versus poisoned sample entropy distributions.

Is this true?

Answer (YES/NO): NO